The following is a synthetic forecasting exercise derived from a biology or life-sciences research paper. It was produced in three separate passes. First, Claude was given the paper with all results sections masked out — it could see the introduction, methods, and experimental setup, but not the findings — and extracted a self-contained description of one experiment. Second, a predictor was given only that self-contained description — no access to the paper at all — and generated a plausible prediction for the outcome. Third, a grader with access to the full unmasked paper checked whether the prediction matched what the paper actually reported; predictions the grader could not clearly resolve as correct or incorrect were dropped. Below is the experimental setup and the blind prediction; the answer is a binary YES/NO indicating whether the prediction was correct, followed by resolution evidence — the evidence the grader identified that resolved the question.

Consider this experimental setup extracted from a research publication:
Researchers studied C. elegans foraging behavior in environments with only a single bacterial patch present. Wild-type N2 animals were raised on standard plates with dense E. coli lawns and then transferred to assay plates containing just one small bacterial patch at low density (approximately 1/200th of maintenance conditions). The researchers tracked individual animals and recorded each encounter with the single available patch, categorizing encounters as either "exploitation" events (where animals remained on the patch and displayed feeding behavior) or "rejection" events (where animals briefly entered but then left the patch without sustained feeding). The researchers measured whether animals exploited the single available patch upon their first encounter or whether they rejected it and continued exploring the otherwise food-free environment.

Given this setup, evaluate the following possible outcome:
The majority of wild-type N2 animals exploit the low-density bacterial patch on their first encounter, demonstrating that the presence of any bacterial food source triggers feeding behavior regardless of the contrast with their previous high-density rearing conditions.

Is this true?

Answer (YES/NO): NO